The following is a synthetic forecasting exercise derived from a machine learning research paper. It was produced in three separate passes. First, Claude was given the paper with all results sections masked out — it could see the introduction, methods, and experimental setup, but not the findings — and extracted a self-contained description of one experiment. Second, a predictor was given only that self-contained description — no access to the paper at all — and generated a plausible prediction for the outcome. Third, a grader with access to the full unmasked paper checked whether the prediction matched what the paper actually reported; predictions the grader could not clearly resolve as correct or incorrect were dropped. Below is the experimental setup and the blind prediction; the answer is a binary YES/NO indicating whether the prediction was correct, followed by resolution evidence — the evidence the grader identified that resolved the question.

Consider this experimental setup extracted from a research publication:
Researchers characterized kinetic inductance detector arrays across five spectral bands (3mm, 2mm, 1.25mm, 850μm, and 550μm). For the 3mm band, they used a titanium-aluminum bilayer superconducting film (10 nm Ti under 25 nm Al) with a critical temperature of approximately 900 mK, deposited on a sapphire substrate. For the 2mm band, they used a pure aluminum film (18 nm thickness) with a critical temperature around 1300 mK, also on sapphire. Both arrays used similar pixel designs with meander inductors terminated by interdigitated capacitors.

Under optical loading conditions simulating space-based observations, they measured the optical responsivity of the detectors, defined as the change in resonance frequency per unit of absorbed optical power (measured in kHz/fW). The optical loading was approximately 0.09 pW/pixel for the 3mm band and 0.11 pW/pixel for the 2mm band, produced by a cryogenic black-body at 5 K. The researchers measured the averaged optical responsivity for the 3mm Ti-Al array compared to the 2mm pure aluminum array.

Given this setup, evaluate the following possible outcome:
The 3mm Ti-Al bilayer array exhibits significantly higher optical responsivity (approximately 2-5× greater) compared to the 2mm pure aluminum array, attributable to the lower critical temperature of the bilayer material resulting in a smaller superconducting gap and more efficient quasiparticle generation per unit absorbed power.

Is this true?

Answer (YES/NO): YES